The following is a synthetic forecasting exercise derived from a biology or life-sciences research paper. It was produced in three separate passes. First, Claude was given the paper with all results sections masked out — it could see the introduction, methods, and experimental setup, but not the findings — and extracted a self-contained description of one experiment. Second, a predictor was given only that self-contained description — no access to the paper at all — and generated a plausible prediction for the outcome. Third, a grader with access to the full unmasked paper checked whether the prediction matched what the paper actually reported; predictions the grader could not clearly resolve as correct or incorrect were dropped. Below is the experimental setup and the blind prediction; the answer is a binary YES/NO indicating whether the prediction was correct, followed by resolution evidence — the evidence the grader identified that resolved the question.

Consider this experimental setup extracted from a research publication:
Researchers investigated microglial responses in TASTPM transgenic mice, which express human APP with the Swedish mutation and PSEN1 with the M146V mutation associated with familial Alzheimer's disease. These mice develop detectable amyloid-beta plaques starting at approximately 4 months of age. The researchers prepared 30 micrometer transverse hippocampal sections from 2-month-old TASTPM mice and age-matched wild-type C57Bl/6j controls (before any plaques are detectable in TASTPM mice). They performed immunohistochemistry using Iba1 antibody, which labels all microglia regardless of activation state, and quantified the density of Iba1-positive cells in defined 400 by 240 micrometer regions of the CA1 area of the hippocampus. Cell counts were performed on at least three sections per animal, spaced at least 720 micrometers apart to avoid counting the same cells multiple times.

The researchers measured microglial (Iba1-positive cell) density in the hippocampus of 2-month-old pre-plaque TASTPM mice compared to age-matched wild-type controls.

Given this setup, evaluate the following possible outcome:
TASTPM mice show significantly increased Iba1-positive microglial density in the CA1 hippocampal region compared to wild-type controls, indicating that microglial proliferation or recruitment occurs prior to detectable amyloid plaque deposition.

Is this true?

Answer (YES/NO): YES